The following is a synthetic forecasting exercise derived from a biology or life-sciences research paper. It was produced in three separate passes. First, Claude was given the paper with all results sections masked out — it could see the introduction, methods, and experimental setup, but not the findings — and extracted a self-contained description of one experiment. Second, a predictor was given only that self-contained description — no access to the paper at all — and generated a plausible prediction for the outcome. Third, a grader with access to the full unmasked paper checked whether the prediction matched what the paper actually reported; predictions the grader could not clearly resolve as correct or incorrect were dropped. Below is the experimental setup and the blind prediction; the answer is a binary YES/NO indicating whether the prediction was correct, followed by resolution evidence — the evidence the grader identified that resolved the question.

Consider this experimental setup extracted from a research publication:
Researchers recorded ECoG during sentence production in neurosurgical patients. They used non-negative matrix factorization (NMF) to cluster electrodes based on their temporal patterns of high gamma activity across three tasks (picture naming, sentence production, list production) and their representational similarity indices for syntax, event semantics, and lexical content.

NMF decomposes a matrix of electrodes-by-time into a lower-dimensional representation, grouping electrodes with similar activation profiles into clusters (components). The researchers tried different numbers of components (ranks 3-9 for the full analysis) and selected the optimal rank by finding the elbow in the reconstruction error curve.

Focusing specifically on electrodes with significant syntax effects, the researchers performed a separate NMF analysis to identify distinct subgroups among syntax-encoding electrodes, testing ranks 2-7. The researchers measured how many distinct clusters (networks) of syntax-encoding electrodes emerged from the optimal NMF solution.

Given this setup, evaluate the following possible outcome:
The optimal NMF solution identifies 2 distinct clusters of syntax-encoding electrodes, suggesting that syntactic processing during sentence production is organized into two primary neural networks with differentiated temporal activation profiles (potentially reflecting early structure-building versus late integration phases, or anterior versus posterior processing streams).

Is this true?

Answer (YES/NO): NO